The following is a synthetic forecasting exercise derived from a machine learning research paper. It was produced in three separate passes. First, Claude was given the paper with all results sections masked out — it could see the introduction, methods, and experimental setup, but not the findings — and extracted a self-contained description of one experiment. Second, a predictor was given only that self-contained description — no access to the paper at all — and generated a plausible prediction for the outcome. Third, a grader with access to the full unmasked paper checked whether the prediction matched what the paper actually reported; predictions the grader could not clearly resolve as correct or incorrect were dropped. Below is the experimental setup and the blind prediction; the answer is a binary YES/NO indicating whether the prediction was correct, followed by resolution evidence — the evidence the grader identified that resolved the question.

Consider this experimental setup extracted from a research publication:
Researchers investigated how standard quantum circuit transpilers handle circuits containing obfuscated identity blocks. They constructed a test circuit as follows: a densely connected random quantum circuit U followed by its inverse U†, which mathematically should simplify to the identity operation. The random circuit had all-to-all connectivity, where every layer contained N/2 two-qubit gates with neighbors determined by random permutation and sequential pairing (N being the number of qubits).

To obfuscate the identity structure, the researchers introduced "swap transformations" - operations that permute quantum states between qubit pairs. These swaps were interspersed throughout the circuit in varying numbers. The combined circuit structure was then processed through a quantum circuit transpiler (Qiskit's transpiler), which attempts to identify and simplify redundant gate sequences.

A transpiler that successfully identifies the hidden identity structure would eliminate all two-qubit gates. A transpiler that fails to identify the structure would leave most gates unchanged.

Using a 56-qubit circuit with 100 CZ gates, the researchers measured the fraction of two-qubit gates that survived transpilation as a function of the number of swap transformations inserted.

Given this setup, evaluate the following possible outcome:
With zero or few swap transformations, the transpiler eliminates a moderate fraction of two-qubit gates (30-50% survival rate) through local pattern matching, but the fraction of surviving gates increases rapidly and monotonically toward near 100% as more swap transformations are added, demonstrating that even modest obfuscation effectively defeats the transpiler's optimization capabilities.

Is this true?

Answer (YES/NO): NO